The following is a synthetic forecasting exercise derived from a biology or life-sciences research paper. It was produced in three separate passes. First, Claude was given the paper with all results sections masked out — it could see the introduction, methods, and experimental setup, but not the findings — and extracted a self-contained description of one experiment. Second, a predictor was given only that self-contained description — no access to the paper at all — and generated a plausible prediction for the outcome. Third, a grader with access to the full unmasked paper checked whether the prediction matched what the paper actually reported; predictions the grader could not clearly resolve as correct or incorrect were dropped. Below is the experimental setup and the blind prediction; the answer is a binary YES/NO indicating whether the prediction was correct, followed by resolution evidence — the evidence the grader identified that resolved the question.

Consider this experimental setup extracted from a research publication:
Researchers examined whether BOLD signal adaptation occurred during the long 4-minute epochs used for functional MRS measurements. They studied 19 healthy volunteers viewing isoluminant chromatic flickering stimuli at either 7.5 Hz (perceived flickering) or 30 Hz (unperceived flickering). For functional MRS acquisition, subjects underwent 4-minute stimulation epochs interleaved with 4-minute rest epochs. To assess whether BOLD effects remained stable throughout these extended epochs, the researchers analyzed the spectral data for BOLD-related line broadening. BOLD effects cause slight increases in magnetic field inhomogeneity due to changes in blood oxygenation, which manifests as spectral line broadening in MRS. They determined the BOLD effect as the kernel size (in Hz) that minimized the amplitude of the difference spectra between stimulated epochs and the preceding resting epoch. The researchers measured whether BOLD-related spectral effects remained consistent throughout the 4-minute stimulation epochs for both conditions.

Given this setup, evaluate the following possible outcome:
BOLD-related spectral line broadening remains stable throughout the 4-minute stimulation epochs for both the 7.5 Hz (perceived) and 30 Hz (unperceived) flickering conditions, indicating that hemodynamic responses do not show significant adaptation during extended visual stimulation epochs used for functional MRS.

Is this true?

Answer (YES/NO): NO